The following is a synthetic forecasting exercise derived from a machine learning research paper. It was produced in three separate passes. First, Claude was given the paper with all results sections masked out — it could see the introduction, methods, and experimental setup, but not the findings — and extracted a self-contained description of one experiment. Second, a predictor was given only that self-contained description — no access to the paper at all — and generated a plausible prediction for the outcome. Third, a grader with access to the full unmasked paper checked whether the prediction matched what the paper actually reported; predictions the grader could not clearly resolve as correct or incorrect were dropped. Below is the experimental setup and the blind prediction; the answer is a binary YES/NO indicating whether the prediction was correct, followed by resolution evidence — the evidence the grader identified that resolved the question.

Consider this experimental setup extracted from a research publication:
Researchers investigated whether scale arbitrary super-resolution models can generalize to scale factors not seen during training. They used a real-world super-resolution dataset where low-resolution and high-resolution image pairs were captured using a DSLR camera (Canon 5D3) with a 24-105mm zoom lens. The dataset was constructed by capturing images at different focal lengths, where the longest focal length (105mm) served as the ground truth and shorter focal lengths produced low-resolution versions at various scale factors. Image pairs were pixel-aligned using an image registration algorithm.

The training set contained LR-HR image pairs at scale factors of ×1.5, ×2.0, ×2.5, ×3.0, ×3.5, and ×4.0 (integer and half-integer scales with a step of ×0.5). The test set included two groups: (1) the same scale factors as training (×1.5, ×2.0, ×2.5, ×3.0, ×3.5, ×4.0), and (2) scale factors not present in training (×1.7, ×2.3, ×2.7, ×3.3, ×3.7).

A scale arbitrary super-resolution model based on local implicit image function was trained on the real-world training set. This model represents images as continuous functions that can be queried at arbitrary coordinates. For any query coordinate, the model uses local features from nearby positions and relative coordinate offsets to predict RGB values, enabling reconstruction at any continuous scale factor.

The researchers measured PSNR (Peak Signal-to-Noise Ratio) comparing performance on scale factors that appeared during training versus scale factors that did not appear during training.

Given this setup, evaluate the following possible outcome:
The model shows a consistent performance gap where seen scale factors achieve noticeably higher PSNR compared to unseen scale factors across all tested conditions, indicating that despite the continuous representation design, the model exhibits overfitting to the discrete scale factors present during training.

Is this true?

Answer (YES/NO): NO